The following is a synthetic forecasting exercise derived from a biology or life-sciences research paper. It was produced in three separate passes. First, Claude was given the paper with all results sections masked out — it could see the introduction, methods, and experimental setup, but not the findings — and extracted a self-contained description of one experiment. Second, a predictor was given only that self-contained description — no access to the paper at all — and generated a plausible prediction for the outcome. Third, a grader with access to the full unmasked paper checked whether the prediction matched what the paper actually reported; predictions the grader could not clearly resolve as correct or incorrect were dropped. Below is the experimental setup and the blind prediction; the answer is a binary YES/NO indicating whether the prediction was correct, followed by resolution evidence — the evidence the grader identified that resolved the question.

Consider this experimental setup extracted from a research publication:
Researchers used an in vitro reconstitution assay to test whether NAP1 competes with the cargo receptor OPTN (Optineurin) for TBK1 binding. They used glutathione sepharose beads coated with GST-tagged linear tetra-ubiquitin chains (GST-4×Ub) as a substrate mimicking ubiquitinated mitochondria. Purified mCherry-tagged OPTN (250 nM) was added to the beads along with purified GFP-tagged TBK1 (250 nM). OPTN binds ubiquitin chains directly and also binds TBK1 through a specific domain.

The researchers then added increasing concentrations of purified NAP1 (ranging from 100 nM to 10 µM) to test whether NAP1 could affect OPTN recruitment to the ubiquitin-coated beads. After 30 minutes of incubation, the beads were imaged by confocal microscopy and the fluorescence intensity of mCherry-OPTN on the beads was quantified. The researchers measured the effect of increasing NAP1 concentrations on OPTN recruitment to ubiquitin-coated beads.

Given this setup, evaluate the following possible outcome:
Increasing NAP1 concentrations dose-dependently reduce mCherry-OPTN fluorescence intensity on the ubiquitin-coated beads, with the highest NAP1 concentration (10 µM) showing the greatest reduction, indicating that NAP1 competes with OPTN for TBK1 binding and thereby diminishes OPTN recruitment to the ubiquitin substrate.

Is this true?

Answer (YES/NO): NO